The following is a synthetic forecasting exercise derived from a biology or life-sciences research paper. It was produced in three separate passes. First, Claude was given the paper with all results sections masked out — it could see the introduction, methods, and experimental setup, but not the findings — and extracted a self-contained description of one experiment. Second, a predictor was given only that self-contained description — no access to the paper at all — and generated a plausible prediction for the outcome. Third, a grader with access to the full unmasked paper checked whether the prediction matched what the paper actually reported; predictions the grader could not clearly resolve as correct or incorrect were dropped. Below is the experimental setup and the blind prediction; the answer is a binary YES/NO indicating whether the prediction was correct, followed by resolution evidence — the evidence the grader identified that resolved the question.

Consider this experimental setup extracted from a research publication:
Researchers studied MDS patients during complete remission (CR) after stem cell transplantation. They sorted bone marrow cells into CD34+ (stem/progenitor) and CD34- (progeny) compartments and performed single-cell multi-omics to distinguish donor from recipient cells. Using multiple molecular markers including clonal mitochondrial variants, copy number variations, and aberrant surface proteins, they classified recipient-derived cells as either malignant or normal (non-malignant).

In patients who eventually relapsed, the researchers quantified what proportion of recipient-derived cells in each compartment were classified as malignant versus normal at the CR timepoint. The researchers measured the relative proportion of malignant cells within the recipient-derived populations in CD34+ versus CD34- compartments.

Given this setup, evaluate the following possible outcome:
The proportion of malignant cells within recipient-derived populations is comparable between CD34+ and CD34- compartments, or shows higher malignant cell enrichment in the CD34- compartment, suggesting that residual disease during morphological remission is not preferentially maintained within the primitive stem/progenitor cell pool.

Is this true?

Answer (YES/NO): NO